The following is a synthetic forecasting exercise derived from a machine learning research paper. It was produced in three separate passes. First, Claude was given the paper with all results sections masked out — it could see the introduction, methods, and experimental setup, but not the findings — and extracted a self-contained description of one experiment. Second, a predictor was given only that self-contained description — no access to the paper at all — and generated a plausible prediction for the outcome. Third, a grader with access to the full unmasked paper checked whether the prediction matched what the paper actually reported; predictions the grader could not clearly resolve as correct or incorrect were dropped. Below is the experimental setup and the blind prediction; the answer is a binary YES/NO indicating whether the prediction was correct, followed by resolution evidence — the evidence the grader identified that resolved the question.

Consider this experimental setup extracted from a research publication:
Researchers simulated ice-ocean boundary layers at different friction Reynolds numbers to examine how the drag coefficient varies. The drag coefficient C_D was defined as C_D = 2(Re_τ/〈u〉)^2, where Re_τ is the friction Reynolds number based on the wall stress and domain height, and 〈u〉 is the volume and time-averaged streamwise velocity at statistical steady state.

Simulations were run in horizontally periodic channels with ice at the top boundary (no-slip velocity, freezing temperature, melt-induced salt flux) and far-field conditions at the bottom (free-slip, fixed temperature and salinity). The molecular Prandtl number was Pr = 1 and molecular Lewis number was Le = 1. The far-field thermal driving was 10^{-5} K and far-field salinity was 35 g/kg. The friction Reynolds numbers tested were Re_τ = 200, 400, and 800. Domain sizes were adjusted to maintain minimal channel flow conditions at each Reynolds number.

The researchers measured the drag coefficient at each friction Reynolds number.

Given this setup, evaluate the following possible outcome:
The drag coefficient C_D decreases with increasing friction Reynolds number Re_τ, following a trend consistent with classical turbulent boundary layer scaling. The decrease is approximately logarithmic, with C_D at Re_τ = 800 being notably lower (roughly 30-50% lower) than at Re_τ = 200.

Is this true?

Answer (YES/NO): NO